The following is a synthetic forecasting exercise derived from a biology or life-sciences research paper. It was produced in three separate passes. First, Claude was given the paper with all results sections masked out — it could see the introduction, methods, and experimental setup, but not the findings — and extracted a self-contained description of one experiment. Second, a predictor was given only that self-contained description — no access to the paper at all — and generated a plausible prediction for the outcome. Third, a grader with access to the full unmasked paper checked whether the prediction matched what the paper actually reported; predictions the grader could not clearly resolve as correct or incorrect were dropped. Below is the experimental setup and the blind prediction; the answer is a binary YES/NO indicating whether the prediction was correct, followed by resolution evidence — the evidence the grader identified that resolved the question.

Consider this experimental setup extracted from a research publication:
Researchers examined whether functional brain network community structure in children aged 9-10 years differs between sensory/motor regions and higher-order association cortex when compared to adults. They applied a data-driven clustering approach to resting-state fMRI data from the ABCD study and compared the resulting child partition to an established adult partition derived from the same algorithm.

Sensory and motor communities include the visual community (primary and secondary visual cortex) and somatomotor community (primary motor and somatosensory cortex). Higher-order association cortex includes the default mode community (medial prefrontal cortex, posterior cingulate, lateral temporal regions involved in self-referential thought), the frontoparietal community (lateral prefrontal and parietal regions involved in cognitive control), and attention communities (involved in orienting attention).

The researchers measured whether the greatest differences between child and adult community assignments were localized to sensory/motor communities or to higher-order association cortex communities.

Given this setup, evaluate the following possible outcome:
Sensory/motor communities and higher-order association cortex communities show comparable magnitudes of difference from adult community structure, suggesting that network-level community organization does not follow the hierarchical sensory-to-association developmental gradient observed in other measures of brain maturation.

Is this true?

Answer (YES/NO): NO